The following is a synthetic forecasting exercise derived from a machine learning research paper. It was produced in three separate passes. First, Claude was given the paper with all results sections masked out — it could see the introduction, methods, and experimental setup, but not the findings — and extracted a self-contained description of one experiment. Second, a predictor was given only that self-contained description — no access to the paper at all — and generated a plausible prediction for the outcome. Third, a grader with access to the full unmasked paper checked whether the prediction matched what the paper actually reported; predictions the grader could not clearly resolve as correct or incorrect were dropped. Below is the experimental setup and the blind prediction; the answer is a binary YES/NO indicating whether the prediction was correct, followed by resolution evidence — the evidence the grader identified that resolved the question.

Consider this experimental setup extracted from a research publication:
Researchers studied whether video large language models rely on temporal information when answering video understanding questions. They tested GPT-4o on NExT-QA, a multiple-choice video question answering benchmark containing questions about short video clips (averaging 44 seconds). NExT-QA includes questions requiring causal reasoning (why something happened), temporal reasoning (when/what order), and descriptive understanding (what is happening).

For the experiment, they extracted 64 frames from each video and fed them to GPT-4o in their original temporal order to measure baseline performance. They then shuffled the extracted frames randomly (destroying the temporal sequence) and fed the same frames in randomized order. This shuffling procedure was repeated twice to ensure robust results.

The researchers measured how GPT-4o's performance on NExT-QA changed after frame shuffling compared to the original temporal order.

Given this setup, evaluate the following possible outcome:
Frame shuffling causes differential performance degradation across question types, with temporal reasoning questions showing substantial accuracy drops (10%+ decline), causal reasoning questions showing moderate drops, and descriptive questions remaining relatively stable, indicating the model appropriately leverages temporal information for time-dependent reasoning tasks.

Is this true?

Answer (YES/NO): NO